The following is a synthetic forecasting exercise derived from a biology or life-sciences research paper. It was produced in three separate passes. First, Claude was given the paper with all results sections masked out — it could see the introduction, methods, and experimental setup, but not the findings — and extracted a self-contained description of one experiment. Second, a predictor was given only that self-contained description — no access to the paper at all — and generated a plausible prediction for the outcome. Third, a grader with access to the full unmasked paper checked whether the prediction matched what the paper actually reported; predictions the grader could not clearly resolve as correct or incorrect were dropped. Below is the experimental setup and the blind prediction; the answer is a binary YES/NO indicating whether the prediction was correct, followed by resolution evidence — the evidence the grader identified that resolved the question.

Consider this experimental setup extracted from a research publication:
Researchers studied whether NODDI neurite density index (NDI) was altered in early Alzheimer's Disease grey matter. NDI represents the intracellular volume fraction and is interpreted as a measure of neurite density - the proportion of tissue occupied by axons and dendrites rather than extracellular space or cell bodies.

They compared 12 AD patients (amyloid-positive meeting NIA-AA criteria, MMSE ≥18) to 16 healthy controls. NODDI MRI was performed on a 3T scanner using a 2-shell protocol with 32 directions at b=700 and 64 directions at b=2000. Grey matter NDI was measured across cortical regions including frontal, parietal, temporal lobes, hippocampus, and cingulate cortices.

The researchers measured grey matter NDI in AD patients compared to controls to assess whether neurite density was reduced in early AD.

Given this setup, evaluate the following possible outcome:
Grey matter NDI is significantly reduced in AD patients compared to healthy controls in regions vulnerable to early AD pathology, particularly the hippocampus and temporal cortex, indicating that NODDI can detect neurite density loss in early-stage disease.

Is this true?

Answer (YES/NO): NO